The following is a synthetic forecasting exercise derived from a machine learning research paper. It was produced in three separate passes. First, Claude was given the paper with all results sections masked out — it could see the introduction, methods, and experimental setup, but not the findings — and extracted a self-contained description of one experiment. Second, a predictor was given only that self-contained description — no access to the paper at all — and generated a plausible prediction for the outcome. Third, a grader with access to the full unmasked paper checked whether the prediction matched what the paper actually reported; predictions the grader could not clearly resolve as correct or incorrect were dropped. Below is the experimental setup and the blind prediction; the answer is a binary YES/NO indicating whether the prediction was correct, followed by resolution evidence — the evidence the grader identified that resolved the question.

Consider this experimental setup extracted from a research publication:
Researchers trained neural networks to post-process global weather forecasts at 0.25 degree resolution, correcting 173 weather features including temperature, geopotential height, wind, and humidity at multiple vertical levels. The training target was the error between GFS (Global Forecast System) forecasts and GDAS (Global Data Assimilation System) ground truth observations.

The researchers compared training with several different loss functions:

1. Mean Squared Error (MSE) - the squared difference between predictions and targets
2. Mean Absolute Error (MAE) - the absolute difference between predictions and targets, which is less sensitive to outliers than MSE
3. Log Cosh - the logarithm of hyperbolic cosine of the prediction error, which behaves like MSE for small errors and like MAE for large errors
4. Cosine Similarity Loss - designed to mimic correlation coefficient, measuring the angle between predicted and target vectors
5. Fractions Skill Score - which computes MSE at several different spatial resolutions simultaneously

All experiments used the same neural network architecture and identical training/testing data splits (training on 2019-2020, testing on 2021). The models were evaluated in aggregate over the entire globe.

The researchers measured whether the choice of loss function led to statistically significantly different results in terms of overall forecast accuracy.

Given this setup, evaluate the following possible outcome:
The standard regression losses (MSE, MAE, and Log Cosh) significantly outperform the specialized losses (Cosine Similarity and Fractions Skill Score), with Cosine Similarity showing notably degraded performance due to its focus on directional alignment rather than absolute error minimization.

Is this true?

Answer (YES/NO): NO